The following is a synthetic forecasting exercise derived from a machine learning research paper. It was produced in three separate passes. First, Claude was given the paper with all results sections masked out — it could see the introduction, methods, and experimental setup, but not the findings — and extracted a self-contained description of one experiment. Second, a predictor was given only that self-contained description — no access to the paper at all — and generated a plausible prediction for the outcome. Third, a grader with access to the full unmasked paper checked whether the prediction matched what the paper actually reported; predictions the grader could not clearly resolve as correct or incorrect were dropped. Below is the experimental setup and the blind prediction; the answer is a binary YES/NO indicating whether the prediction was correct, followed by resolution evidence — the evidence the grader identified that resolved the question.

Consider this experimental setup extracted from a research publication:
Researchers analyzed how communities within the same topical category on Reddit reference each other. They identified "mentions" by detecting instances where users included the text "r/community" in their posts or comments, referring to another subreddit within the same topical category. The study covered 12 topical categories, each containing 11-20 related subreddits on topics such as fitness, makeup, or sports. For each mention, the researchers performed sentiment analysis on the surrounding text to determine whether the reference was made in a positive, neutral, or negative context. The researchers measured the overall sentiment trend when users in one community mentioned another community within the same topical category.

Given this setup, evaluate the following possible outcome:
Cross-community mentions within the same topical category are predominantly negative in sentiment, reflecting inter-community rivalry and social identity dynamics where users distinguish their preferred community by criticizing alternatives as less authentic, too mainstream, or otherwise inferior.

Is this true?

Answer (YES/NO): YES